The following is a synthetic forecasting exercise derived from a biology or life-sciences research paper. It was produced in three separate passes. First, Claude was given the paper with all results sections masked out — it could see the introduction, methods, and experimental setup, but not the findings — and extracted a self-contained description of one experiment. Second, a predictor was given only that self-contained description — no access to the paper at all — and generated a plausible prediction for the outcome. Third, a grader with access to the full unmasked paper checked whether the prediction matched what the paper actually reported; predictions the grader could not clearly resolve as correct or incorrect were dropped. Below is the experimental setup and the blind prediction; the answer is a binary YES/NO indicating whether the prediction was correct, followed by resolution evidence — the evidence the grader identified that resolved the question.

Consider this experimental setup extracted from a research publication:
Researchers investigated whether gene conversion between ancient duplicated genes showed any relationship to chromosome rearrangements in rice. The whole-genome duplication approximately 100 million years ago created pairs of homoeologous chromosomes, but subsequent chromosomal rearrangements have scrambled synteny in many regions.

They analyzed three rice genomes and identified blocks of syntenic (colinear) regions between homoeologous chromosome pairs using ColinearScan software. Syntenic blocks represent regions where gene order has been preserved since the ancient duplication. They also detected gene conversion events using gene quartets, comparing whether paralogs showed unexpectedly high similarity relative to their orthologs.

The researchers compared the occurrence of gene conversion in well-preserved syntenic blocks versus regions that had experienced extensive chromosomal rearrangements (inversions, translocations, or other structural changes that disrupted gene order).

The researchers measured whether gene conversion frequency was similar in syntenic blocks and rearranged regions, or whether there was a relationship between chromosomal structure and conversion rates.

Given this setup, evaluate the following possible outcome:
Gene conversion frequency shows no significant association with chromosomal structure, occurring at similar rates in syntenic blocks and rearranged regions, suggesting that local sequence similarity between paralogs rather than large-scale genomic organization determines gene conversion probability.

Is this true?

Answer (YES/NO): NO